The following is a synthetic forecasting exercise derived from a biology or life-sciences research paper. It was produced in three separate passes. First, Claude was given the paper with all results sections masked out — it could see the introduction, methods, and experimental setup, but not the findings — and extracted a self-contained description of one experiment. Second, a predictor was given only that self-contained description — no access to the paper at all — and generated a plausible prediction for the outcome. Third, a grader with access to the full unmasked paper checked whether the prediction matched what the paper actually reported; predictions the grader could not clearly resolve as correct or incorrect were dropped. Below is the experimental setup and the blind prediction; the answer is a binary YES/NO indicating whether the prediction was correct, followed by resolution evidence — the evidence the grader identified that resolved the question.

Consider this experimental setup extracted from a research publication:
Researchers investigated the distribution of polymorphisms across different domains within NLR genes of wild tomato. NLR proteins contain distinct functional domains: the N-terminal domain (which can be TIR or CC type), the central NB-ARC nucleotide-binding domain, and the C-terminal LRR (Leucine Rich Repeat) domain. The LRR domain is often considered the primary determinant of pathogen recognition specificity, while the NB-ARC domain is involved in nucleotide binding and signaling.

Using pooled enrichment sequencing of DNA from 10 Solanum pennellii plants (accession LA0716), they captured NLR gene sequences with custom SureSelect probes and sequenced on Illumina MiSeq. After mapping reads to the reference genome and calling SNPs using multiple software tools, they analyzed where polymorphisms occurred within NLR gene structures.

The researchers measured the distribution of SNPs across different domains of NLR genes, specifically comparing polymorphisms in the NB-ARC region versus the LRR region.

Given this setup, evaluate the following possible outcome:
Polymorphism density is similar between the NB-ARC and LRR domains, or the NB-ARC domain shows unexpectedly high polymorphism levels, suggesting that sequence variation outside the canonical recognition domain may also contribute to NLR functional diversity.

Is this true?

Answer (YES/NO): YES